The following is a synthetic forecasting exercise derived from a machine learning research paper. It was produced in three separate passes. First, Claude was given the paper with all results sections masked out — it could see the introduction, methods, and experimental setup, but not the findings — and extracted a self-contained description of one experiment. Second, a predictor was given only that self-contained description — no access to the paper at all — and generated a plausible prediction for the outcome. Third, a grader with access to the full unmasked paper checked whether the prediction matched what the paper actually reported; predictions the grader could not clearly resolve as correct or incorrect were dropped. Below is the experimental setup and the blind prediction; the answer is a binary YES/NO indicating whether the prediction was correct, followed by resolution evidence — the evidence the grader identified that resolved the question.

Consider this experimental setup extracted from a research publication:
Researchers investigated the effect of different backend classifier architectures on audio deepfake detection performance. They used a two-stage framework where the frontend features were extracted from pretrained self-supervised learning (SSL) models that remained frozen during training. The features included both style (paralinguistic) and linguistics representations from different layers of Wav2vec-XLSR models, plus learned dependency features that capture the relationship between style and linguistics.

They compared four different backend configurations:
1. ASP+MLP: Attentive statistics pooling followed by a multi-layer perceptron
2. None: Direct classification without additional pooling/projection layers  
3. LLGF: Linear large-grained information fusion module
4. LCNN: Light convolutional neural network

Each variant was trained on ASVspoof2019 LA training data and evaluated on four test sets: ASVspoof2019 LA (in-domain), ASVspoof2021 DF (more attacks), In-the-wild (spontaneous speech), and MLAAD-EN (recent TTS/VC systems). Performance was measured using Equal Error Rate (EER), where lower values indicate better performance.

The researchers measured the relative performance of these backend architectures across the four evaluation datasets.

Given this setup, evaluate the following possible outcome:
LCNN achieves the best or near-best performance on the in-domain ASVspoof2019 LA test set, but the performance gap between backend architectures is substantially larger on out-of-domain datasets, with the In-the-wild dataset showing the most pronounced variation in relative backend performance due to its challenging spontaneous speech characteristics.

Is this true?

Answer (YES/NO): NO